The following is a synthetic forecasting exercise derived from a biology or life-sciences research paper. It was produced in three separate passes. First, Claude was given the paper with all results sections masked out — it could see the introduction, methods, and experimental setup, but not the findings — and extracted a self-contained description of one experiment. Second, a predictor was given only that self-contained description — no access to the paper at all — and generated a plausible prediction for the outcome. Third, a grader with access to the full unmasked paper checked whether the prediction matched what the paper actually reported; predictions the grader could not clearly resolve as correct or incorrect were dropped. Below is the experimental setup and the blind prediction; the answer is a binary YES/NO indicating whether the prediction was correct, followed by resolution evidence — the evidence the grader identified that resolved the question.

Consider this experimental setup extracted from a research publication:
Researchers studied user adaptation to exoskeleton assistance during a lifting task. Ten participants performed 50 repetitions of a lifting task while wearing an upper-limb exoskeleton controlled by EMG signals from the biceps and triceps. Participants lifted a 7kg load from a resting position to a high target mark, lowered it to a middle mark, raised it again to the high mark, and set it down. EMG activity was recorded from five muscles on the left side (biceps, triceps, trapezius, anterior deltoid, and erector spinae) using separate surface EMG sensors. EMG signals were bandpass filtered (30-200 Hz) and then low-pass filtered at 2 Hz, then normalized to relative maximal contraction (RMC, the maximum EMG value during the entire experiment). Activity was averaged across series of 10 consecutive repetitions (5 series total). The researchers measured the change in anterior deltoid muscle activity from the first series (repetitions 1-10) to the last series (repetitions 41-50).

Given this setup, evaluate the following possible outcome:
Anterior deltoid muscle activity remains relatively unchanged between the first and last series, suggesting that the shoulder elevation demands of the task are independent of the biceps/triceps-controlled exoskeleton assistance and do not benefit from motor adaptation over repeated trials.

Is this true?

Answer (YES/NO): NO